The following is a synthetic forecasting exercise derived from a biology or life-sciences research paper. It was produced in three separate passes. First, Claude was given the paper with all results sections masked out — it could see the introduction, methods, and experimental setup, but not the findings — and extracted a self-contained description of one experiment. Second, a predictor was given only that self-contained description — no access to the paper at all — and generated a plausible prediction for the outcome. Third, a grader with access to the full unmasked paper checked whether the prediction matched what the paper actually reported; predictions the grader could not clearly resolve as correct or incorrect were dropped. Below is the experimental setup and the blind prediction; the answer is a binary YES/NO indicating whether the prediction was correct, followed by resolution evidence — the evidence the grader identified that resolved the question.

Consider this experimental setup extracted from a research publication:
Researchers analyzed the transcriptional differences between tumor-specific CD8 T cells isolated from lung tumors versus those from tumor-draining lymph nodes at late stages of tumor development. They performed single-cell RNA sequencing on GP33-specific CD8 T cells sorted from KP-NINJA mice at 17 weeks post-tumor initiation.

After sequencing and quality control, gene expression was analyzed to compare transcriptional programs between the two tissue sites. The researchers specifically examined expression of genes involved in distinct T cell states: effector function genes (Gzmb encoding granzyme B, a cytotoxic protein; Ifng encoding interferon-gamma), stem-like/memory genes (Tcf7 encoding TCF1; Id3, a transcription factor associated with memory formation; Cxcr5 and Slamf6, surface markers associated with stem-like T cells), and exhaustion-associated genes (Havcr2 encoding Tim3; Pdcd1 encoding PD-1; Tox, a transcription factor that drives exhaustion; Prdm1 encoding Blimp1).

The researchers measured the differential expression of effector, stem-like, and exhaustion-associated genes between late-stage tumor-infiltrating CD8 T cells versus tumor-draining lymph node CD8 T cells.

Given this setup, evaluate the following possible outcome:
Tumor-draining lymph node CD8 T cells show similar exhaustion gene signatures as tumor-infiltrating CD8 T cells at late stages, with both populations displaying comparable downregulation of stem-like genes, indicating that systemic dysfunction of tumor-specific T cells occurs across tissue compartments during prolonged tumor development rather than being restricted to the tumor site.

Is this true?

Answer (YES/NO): NO